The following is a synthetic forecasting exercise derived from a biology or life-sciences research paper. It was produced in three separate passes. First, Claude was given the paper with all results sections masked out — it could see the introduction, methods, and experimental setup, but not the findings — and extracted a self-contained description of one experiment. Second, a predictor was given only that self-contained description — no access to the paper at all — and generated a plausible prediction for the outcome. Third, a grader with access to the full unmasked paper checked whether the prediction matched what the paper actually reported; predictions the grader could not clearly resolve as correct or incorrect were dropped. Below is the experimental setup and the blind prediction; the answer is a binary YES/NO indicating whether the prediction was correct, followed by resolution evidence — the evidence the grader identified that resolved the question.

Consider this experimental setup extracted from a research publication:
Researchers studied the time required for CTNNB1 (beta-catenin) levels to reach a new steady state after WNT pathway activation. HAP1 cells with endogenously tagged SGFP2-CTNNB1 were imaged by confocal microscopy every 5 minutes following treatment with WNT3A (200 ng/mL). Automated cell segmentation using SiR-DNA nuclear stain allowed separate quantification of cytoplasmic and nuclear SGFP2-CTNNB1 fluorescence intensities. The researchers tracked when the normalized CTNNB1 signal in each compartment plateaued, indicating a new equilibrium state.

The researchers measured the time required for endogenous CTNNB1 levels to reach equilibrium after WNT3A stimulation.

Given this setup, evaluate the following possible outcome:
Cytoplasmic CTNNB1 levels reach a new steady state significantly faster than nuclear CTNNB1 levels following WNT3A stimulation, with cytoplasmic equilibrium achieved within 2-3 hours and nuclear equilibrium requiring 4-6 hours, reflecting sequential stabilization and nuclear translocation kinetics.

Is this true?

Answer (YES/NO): NO